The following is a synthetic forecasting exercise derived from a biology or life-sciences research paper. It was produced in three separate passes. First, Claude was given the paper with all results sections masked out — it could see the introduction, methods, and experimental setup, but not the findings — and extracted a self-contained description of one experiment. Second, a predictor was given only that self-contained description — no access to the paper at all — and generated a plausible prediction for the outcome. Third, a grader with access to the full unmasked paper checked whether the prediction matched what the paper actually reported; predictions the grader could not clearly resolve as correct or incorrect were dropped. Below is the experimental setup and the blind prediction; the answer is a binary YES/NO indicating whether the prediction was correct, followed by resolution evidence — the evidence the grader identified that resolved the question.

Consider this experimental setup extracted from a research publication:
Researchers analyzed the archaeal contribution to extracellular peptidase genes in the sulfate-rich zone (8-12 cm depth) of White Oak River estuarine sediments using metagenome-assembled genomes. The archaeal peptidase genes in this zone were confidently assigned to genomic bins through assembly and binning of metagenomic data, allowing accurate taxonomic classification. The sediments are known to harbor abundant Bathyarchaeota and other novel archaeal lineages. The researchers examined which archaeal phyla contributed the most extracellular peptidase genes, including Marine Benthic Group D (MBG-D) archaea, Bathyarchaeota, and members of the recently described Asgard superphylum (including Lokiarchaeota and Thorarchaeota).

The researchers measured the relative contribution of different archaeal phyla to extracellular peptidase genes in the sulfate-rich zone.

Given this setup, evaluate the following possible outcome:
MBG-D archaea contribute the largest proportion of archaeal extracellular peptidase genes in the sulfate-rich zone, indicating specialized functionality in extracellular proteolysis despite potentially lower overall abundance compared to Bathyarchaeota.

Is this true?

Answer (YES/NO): YES